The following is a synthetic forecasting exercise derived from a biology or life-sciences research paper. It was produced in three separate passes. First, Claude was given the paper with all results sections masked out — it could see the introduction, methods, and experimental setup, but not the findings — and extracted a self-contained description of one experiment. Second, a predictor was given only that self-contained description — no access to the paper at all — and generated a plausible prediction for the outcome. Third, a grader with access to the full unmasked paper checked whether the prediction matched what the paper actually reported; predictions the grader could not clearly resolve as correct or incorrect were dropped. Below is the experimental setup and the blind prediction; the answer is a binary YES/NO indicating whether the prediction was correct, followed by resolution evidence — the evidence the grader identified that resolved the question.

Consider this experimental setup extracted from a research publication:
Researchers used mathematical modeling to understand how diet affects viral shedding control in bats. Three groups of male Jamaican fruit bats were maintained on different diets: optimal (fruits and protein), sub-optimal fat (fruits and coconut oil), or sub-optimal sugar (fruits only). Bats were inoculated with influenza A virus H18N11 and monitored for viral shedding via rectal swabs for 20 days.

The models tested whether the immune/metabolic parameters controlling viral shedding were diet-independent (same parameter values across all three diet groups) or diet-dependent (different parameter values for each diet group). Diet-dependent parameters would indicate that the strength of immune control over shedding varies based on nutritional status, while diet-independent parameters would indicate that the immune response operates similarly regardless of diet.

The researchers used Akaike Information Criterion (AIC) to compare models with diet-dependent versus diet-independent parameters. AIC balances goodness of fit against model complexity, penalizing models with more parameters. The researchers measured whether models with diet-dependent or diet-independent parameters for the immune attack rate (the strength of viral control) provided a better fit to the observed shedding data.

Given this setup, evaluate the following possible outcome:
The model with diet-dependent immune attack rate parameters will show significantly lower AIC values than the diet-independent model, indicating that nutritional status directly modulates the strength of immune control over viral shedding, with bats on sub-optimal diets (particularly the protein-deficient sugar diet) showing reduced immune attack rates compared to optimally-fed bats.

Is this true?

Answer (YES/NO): NO